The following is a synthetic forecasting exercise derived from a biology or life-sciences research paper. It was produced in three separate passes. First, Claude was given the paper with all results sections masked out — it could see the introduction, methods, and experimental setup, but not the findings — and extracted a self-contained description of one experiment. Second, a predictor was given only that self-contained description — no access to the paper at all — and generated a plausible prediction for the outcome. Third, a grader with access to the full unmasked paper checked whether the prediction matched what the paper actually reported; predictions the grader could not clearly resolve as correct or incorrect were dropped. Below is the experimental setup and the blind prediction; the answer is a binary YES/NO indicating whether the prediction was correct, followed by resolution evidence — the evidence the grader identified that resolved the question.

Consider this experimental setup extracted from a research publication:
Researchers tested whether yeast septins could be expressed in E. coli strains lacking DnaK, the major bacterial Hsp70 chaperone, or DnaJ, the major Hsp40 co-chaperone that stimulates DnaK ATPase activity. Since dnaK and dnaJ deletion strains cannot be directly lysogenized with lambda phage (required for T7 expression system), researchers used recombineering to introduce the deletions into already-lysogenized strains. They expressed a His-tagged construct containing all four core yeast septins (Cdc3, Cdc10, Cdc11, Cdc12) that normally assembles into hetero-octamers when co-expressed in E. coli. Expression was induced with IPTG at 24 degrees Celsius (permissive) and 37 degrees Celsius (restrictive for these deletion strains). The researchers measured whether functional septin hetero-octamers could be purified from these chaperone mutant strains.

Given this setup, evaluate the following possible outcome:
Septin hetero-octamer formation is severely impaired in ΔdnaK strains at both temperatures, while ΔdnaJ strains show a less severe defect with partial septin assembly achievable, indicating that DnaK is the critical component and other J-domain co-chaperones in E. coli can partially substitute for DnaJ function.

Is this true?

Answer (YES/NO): NO